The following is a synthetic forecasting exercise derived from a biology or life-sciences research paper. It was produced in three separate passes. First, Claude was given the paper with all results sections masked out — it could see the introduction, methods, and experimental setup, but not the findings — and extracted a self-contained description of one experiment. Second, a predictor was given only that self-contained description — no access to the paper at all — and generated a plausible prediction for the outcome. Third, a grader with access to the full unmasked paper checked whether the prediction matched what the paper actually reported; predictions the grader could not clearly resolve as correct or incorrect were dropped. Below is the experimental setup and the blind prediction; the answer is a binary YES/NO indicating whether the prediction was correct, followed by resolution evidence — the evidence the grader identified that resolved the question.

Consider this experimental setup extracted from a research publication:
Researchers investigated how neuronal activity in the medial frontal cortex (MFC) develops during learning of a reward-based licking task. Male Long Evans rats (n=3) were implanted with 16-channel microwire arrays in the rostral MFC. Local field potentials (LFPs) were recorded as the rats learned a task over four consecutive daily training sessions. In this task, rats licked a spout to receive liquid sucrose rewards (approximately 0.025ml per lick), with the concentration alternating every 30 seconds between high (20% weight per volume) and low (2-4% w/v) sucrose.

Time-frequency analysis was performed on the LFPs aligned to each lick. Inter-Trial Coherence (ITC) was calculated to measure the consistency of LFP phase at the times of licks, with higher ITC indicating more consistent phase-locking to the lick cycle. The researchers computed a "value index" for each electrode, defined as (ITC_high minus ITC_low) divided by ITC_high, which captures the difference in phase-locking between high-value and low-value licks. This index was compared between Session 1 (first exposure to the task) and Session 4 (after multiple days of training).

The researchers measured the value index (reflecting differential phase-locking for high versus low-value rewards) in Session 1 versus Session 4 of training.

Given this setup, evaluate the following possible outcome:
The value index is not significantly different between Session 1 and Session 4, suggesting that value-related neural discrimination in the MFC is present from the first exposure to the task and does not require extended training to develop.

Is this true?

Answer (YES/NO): NO